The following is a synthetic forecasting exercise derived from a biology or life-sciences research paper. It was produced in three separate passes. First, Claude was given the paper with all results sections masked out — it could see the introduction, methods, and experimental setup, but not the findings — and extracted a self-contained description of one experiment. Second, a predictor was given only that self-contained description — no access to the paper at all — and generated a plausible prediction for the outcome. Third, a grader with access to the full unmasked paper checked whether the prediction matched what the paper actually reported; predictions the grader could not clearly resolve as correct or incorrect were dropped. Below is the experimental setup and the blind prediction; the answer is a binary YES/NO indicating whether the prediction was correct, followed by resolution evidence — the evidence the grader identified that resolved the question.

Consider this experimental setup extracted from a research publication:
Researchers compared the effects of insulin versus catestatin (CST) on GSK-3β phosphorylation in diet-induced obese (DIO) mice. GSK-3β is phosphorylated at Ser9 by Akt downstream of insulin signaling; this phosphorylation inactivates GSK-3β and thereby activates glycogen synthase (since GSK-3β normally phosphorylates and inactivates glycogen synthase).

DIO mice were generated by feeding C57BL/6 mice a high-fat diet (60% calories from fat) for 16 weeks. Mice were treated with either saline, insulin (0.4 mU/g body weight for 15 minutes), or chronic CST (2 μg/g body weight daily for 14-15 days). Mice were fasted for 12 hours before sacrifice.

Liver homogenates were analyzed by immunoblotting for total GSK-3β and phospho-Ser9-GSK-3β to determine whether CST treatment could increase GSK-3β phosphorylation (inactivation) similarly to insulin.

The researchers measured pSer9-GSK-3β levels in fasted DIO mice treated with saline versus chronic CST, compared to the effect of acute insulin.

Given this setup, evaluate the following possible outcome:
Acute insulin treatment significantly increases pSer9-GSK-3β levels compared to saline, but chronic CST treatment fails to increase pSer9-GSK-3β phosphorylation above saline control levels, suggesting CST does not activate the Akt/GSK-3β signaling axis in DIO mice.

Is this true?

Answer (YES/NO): NO